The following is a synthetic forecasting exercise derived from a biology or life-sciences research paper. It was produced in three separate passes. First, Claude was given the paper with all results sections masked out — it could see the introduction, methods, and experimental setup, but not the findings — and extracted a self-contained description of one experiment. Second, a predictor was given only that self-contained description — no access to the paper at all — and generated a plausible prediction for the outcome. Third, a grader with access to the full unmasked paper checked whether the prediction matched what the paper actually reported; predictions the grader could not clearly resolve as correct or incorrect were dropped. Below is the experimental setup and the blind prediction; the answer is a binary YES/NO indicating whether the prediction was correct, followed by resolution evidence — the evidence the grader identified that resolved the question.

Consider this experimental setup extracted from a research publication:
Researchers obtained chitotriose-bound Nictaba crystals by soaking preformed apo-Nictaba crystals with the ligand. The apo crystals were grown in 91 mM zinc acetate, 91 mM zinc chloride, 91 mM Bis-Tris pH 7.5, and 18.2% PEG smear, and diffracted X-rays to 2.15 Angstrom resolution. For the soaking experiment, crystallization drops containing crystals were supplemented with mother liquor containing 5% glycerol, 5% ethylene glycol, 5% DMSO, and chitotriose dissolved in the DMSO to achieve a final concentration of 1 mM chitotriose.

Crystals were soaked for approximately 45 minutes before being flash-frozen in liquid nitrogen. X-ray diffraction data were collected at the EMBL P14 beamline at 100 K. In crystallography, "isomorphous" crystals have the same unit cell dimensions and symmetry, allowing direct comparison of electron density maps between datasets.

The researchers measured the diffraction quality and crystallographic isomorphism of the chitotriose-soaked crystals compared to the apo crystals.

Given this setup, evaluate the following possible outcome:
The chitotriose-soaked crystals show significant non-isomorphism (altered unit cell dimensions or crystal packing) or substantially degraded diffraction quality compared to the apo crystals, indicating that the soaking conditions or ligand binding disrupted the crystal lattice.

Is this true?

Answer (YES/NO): NO